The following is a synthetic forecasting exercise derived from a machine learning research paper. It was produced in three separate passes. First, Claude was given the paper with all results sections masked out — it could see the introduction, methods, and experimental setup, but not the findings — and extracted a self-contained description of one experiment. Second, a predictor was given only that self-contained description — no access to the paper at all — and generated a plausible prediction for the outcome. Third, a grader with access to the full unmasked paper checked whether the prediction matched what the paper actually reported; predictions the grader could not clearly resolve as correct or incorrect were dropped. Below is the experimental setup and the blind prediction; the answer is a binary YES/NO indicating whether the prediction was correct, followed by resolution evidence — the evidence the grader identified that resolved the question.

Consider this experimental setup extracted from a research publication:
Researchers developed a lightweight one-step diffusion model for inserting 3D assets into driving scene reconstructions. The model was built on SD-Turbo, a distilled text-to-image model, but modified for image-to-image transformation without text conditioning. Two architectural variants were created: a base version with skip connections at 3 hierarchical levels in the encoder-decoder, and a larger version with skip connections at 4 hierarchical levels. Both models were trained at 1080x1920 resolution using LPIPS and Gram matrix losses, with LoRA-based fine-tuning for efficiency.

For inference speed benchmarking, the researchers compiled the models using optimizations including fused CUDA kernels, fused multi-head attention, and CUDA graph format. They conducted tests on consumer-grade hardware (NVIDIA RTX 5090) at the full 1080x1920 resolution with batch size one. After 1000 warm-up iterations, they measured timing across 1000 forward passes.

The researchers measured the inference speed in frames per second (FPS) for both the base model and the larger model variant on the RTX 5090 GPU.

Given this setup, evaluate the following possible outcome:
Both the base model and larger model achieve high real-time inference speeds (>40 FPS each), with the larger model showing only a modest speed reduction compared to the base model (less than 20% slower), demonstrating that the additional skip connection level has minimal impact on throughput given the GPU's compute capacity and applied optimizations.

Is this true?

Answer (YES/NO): NO